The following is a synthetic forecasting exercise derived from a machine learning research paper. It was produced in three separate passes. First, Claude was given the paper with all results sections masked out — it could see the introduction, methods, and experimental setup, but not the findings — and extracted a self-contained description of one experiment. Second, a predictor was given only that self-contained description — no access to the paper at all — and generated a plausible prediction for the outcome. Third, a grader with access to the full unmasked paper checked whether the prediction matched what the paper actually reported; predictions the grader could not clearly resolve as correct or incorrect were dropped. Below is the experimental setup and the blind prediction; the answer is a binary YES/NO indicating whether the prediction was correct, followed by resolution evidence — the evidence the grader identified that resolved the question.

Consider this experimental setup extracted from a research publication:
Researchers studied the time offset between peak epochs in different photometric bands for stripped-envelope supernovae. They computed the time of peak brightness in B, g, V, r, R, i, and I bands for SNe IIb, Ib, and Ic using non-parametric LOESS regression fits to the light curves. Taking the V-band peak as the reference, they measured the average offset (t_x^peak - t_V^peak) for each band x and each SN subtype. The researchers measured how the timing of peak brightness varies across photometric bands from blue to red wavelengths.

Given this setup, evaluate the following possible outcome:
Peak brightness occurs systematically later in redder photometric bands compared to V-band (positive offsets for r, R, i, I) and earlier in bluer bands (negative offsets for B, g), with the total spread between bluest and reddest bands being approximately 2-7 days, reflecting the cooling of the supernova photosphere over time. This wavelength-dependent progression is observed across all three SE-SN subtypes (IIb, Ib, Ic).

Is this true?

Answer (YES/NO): YES